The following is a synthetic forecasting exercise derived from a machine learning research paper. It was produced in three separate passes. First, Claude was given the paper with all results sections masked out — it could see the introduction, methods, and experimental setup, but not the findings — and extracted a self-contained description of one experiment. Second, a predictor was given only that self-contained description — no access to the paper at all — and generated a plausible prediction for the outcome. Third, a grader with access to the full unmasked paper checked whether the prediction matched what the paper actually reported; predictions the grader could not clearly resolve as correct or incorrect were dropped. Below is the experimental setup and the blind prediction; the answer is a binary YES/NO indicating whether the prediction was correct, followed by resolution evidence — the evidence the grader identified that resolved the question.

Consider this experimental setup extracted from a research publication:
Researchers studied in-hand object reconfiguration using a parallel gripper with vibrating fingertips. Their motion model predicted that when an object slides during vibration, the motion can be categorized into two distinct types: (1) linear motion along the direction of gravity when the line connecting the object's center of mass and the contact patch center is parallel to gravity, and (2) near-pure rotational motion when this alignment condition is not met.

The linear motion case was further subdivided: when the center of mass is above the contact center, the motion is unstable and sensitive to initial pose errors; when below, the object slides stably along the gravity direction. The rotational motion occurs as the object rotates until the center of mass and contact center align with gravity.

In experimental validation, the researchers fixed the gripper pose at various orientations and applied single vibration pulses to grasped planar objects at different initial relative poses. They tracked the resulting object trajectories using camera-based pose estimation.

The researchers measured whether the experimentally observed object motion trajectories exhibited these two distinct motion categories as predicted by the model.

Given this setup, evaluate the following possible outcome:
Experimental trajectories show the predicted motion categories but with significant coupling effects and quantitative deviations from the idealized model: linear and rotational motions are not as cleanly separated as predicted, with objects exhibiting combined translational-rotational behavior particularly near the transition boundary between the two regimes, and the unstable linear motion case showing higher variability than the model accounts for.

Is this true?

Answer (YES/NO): NO